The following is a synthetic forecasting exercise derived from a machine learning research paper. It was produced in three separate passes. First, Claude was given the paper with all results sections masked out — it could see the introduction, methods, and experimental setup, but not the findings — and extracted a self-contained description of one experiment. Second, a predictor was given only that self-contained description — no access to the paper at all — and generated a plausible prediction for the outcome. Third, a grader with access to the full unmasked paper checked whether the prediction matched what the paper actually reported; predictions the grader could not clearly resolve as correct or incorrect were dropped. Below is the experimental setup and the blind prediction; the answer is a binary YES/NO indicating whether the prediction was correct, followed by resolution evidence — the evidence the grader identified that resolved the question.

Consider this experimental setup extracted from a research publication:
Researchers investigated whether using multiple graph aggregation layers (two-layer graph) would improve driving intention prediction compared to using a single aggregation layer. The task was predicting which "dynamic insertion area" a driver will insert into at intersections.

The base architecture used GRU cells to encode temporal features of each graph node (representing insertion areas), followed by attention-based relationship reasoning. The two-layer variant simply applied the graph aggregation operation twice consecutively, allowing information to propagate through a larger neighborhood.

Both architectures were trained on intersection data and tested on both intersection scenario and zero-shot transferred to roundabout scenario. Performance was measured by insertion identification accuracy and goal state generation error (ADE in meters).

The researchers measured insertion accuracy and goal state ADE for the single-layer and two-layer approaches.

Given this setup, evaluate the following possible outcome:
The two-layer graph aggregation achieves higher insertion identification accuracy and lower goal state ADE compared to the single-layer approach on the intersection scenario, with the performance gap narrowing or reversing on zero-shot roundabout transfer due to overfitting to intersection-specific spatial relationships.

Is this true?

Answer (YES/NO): NO